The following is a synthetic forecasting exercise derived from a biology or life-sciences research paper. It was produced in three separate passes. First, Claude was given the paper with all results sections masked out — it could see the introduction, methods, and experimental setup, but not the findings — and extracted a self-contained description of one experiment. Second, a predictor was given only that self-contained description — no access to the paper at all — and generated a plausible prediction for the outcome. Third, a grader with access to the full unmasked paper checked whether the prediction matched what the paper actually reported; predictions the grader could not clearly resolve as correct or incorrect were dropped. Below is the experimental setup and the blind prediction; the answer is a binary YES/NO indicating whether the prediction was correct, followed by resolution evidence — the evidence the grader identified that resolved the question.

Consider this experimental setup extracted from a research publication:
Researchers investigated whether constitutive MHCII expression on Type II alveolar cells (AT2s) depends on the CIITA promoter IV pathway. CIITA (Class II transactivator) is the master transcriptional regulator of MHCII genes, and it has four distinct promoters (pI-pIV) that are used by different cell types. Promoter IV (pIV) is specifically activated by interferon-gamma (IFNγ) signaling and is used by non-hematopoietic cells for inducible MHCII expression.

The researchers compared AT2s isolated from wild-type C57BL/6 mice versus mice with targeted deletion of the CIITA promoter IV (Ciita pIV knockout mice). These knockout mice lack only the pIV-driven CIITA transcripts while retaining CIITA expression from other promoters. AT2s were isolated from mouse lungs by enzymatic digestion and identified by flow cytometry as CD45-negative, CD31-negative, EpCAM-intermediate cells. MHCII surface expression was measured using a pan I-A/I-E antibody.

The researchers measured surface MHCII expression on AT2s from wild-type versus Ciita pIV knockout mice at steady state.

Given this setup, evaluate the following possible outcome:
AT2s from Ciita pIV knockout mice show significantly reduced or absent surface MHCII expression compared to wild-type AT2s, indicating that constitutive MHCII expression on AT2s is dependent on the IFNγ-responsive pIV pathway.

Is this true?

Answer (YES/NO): NO